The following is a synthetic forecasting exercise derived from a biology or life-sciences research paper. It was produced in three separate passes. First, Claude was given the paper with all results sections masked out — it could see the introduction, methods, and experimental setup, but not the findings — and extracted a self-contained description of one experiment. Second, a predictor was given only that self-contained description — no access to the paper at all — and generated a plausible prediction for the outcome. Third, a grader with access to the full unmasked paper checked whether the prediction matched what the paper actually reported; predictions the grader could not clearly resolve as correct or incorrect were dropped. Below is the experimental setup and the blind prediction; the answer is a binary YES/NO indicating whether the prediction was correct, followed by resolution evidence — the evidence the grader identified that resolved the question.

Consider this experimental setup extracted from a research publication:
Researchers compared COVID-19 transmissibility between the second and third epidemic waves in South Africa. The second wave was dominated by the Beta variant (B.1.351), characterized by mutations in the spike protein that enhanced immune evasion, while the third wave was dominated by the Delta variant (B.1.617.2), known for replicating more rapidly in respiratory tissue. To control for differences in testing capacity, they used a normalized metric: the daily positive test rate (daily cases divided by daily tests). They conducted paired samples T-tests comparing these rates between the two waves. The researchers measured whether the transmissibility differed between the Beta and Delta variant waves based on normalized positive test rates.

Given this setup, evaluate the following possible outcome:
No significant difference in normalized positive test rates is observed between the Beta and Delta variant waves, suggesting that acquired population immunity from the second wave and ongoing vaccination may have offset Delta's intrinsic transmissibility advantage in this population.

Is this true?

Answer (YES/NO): NO